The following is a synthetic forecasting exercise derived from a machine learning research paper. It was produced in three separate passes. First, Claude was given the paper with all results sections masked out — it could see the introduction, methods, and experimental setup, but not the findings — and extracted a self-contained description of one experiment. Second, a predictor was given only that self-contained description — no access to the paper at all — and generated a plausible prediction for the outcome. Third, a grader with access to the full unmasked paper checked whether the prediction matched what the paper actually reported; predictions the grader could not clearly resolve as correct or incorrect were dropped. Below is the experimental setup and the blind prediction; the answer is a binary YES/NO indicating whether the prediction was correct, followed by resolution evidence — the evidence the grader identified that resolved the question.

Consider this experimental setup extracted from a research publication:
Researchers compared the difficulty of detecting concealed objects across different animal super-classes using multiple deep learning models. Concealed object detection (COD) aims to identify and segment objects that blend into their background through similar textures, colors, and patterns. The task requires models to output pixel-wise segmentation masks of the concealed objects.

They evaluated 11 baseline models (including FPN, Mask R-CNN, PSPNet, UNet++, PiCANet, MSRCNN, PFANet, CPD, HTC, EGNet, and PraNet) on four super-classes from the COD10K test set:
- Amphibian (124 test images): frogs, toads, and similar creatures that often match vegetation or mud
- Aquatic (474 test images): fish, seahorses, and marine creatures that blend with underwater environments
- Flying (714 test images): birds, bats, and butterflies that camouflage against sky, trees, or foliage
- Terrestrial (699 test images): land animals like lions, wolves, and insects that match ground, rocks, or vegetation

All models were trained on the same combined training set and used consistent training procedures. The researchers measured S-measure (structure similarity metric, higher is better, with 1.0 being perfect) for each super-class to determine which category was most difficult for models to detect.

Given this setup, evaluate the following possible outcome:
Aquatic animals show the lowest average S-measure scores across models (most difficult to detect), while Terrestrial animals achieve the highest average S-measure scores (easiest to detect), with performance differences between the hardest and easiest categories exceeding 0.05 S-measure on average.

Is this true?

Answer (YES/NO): NO